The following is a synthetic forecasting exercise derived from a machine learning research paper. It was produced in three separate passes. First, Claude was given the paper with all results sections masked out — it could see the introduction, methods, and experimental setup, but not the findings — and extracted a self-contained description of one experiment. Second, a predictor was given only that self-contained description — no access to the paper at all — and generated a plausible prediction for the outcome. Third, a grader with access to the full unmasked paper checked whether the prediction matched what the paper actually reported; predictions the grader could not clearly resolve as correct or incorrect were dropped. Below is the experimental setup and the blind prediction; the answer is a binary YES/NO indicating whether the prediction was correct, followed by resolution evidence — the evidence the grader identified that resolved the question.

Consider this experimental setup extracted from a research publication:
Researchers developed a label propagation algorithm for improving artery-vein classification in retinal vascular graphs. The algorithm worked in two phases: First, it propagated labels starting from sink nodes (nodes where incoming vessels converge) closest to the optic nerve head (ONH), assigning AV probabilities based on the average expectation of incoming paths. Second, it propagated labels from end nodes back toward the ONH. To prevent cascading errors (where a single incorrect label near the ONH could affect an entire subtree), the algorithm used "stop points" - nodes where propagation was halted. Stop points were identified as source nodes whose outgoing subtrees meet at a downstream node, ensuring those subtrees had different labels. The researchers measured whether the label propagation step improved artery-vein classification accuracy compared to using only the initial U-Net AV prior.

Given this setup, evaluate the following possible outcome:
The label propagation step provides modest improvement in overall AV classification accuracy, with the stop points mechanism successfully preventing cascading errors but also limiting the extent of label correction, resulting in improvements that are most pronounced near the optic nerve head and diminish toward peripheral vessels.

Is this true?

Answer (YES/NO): NO